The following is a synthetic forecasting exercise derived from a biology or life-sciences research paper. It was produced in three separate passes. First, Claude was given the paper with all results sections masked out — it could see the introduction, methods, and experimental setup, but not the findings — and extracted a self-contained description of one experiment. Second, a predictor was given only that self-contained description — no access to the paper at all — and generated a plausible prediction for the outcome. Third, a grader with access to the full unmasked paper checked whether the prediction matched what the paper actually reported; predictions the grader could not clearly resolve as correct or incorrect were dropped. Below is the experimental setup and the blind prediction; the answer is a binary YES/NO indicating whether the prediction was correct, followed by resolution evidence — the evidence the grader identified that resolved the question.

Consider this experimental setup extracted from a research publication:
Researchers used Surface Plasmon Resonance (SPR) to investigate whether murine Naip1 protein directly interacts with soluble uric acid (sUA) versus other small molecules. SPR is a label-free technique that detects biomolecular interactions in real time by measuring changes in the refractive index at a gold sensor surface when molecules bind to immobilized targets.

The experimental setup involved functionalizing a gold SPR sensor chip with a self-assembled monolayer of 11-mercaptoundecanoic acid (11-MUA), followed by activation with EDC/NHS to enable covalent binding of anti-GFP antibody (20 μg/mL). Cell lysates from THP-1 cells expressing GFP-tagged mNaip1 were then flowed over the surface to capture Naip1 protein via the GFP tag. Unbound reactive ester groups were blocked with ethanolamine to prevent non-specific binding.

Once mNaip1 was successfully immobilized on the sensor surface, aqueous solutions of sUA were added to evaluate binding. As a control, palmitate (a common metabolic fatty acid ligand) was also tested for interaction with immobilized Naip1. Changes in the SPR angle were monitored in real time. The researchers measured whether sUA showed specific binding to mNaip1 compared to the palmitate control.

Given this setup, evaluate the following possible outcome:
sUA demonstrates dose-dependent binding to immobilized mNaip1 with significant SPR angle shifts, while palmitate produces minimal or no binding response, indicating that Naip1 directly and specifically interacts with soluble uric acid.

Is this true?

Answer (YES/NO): YES